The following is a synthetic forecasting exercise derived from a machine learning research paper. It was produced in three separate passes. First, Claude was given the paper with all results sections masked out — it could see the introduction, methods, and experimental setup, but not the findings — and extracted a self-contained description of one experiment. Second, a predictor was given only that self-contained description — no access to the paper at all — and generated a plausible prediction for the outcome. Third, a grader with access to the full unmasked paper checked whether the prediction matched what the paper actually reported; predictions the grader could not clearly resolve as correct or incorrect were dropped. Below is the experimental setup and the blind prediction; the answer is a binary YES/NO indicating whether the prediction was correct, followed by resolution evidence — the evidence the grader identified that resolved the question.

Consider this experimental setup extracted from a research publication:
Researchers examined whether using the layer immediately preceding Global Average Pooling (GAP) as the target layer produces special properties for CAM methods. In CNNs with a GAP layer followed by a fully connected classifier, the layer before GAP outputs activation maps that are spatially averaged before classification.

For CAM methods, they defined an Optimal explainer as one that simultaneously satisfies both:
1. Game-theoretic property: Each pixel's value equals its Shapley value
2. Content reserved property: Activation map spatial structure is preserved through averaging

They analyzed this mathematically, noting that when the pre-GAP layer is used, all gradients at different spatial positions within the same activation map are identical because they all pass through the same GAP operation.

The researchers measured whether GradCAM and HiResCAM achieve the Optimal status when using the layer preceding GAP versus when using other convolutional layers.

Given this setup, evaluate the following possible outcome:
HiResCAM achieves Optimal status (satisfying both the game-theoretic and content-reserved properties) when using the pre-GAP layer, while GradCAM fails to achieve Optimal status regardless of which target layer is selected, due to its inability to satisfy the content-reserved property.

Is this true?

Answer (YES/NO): NO